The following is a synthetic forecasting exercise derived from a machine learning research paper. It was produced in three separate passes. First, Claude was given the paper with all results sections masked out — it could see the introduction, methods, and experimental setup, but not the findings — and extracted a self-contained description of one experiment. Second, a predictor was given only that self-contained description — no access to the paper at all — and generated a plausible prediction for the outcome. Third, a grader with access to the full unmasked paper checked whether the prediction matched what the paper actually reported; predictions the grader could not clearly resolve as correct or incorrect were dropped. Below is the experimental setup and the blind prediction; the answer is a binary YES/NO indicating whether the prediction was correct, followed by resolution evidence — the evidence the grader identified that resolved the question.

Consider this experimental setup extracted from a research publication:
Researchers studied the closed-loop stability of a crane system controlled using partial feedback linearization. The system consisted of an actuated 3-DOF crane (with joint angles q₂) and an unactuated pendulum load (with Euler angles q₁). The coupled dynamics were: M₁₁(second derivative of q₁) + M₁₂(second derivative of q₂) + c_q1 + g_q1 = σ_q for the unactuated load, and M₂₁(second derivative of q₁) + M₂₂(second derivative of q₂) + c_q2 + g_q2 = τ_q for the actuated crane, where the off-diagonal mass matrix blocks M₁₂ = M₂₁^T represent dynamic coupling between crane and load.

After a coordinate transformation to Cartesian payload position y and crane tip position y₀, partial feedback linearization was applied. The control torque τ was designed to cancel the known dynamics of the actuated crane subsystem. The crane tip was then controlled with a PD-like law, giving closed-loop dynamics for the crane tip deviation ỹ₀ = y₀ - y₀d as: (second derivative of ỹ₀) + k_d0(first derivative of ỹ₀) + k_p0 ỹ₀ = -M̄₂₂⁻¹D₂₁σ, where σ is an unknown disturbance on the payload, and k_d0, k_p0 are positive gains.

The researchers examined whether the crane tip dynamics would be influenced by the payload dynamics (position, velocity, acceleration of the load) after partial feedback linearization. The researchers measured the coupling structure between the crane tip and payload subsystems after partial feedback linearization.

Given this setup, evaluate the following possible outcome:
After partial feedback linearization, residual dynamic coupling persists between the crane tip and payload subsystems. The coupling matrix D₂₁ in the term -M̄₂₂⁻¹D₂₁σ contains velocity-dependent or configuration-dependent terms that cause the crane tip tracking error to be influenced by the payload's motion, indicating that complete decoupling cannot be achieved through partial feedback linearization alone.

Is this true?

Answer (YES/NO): NO